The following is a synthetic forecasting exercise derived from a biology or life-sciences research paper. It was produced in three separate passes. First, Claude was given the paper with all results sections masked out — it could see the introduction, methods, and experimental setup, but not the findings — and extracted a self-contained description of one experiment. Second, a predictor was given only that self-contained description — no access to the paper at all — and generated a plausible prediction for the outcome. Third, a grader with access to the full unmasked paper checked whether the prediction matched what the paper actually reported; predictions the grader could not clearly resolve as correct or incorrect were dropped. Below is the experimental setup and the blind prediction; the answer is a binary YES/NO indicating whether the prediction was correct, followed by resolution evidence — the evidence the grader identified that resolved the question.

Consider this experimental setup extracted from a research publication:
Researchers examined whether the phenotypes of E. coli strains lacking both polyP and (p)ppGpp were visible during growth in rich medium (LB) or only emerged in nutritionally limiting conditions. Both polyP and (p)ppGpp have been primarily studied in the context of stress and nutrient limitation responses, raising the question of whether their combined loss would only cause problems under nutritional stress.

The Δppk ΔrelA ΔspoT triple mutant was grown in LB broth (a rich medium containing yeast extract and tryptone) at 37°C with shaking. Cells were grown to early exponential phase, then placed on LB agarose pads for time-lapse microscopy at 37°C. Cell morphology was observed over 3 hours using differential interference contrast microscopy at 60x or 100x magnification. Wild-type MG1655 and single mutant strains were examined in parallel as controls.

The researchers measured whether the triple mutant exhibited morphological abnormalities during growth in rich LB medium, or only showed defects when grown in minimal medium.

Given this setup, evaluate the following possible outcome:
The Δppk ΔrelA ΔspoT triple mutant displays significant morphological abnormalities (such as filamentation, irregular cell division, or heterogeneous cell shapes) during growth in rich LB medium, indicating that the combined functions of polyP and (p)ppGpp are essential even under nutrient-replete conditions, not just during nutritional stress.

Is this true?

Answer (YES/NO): YES